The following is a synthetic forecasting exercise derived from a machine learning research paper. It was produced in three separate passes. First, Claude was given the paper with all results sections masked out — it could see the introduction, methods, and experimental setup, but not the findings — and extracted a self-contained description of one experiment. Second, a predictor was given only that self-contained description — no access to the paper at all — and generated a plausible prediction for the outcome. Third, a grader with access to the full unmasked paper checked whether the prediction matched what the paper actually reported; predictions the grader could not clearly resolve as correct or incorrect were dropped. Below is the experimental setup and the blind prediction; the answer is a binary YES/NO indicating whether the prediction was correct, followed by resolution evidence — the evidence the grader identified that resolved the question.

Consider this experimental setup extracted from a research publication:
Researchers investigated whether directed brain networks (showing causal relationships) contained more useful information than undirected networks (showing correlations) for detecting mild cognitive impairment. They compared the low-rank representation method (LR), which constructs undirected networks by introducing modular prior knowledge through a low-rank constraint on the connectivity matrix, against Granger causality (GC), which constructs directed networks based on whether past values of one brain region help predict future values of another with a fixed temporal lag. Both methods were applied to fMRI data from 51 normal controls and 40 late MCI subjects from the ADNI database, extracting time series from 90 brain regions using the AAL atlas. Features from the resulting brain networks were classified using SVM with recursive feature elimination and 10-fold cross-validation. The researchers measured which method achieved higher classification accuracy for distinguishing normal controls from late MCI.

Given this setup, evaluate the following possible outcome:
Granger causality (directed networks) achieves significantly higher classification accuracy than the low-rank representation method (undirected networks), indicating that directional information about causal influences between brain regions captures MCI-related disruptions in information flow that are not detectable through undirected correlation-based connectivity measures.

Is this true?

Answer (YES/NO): NO